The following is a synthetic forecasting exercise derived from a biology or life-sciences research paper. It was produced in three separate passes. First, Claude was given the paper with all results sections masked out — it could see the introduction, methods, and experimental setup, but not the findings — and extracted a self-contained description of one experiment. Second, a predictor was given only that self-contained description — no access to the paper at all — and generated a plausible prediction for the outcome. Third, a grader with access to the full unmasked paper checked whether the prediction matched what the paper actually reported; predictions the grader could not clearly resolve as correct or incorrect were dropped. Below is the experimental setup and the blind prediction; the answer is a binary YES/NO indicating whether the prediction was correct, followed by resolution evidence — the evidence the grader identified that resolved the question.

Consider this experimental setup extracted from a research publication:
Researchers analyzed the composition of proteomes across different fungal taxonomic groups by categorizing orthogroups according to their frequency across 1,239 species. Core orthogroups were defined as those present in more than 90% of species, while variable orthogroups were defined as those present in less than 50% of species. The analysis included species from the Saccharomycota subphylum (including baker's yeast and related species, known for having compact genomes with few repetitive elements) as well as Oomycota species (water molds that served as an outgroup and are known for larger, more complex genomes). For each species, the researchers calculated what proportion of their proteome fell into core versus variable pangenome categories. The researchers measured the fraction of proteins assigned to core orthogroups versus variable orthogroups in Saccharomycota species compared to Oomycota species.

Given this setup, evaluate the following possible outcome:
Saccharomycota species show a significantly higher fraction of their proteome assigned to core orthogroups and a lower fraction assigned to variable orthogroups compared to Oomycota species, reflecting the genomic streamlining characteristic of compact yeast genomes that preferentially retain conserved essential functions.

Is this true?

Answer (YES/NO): YES